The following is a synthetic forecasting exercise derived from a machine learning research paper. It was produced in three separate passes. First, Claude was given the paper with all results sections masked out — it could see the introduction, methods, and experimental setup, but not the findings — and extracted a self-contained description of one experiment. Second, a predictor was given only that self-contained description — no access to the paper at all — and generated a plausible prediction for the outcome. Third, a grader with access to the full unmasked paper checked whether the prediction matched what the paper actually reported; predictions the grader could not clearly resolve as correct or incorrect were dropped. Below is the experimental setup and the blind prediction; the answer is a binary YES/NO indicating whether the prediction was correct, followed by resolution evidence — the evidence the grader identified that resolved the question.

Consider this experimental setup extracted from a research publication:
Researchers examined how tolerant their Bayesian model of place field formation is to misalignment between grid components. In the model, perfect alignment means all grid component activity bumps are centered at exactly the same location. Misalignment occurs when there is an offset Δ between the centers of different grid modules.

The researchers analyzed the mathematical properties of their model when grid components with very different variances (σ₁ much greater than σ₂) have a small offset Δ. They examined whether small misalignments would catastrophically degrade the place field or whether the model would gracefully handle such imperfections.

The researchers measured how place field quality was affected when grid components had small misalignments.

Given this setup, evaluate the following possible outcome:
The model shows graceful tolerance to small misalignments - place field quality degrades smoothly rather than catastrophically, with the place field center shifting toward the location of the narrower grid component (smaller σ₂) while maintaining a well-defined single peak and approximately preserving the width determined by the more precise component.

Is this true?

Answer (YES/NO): YES